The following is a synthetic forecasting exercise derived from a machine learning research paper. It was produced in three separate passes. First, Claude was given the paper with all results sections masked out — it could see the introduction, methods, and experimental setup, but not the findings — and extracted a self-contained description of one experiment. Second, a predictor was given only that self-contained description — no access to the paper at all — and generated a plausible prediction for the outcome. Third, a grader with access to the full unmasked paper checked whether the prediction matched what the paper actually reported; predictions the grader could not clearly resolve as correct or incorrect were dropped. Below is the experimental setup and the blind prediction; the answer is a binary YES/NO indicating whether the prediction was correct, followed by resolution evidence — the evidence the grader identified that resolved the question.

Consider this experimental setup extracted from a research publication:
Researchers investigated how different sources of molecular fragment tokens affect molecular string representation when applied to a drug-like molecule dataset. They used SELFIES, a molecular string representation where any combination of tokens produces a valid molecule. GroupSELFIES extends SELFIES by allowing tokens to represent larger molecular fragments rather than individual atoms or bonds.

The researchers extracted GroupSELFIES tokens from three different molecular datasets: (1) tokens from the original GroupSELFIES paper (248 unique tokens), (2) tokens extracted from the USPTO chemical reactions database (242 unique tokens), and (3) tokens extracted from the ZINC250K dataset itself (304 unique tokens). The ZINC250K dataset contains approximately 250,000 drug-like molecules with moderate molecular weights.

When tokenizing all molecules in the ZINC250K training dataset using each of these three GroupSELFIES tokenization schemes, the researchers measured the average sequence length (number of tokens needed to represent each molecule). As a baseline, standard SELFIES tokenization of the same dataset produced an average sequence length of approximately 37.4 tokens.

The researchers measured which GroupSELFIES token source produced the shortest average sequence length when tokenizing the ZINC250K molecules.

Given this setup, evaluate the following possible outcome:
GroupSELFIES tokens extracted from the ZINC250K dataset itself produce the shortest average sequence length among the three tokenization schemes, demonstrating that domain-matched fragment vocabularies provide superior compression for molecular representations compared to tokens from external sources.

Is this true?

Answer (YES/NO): NO